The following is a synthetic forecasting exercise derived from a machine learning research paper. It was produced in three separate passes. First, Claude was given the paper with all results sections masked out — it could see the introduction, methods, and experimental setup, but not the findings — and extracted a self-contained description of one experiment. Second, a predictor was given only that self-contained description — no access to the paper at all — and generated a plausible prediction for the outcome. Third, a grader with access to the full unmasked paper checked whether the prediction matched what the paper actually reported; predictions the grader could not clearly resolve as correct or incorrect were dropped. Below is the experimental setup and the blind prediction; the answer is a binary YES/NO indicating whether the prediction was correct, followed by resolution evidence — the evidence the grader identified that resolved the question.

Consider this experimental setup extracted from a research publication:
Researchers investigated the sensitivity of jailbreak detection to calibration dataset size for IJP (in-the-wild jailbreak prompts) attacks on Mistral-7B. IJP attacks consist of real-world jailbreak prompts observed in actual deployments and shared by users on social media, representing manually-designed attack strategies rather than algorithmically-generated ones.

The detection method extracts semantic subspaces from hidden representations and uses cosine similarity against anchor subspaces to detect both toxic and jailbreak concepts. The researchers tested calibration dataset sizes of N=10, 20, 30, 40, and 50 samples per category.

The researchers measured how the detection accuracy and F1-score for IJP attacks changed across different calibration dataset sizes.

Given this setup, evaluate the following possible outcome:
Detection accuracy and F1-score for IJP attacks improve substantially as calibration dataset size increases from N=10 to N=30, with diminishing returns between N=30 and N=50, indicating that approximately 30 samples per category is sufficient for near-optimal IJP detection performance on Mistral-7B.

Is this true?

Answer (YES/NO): NO